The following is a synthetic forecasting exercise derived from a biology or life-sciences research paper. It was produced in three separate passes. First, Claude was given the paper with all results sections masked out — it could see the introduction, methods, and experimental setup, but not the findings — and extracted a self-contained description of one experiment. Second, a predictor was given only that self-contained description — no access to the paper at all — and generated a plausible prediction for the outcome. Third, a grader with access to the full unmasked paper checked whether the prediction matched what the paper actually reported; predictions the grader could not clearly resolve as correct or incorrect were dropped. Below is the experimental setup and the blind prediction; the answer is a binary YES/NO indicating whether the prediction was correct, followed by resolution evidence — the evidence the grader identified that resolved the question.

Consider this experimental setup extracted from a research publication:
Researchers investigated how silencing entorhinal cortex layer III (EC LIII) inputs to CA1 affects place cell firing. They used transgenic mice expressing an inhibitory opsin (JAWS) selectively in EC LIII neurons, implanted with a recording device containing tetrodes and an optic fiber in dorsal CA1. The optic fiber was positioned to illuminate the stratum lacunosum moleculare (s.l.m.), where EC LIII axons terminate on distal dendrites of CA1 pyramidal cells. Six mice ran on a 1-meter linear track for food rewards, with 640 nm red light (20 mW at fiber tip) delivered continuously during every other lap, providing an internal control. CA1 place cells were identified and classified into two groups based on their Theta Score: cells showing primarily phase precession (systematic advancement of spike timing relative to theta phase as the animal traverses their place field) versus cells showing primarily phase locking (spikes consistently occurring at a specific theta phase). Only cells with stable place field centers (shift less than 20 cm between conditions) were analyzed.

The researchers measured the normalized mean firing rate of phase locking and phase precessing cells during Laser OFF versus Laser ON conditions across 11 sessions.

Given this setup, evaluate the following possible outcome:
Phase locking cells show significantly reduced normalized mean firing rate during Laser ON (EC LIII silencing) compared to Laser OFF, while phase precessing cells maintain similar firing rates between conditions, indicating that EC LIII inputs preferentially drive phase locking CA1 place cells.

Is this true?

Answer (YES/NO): NO